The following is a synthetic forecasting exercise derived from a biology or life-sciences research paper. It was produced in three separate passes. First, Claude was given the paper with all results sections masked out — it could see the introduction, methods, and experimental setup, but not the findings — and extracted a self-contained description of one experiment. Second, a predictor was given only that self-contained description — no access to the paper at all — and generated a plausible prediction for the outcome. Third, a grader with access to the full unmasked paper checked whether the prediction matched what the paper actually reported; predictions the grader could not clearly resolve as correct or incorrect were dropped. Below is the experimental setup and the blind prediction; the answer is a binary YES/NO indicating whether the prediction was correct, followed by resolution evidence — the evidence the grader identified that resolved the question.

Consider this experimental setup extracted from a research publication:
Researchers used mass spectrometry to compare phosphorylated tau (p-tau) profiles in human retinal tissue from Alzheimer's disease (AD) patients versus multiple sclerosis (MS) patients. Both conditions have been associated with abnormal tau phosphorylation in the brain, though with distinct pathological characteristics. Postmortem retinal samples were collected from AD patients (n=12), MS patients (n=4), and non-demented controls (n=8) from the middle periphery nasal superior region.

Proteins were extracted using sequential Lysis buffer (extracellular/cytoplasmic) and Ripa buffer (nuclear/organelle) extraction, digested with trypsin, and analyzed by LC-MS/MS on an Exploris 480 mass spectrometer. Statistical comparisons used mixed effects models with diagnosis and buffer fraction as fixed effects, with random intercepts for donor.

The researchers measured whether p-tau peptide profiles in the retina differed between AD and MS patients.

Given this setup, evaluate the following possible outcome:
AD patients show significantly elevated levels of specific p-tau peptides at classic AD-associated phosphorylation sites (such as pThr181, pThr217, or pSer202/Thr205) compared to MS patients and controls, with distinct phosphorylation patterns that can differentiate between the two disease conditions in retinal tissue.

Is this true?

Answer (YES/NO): NO